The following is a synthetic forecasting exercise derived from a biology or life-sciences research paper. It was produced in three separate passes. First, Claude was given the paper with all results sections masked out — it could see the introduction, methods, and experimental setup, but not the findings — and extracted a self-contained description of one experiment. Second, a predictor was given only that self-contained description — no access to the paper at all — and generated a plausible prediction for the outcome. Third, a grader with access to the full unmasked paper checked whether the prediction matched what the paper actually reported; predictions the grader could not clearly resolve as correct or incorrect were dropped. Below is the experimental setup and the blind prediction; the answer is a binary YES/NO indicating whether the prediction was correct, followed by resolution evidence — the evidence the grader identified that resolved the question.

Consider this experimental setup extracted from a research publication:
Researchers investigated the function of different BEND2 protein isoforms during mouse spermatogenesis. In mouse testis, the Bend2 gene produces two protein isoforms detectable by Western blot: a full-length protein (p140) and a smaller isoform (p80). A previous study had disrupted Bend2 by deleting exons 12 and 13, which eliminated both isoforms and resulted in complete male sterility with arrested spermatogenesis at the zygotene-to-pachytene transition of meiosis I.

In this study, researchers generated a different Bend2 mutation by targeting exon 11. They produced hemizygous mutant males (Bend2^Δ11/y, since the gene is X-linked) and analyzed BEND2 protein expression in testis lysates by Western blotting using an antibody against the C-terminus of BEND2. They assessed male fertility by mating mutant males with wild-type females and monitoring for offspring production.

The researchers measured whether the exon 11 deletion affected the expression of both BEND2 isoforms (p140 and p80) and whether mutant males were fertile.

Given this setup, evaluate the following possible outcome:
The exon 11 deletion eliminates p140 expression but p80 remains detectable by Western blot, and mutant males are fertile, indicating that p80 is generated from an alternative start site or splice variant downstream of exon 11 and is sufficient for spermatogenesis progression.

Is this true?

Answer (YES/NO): YES